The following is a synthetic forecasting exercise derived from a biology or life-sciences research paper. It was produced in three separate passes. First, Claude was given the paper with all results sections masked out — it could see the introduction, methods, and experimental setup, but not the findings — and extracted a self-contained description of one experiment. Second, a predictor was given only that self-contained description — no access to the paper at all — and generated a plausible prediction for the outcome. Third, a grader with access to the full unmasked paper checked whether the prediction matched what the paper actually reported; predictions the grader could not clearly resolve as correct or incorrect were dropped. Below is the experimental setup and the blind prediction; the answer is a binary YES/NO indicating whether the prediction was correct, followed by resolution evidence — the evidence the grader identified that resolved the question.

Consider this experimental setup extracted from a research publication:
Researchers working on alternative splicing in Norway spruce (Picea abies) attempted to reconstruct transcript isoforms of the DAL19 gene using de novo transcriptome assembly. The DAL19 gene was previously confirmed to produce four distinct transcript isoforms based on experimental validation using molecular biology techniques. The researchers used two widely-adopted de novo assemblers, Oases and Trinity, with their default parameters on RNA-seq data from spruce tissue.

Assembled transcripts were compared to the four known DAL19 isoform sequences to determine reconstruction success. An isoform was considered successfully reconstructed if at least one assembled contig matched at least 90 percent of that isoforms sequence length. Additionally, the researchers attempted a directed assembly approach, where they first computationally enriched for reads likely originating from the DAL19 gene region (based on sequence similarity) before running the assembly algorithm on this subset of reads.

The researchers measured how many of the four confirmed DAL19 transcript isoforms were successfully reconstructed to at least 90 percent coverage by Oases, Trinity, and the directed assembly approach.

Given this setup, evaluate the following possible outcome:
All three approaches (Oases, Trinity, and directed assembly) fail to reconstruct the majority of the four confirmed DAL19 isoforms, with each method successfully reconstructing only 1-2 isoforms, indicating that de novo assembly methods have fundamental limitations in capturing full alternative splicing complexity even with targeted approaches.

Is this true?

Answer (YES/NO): NO